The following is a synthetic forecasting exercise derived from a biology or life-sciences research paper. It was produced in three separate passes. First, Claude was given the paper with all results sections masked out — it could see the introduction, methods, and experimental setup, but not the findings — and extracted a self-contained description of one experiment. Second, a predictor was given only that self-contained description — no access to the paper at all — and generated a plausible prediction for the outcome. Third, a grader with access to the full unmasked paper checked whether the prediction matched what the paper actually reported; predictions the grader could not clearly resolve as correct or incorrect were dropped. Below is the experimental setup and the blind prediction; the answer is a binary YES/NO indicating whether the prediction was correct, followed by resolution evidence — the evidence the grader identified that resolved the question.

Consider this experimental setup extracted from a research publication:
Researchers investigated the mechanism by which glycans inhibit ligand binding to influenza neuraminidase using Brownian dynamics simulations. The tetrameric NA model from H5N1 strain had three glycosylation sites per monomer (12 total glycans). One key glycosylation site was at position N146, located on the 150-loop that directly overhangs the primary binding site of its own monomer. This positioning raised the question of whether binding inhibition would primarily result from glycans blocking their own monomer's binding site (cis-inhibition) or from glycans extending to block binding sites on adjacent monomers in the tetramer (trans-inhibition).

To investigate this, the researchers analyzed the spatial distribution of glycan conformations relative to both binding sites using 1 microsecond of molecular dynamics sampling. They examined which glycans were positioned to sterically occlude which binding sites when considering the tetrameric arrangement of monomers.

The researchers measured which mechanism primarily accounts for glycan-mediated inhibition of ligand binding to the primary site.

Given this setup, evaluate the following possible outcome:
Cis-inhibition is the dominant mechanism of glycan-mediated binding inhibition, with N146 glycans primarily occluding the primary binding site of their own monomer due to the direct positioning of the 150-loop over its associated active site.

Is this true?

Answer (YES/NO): NO